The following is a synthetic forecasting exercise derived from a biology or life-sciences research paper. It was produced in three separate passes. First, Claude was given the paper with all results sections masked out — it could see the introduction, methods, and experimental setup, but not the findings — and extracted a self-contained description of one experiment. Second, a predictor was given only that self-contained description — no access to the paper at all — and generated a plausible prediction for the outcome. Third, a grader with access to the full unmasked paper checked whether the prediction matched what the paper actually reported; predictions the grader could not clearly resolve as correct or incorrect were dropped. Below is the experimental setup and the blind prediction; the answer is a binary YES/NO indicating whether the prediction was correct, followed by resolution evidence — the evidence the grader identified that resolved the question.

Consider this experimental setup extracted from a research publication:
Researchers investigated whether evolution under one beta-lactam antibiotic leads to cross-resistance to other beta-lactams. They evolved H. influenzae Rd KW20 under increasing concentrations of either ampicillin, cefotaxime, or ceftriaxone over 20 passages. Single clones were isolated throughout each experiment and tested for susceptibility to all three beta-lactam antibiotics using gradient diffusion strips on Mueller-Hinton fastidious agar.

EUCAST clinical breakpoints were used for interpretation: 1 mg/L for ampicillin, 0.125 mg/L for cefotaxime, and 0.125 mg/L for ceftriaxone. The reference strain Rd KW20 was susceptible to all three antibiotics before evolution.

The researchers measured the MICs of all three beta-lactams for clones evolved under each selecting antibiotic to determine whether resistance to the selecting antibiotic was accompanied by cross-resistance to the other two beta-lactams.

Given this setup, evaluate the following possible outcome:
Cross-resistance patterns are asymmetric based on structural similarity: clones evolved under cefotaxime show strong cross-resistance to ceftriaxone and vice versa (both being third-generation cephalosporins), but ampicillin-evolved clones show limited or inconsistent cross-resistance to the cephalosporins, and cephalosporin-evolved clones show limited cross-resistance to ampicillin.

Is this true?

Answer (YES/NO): NO